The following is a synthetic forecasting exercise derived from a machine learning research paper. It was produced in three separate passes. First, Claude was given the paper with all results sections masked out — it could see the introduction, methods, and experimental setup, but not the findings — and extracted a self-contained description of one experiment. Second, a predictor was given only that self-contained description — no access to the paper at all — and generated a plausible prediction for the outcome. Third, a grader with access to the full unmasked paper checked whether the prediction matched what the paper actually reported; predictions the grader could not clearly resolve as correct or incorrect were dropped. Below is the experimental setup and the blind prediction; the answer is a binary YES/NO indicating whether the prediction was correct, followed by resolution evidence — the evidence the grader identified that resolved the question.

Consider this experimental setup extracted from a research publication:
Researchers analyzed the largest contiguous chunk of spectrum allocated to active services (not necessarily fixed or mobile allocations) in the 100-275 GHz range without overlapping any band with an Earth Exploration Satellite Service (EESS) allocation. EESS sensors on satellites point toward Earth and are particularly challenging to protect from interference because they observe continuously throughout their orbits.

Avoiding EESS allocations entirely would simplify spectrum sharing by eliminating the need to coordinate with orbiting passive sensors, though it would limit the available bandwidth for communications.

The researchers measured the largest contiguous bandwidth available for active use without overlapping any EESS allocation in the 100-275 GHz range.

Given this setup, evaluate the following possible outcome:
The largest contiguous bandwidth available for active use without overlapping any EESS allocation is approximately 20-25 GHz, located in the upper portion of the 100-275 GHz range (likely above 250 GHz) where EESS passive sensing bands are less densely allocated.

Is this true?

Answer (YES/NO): NO